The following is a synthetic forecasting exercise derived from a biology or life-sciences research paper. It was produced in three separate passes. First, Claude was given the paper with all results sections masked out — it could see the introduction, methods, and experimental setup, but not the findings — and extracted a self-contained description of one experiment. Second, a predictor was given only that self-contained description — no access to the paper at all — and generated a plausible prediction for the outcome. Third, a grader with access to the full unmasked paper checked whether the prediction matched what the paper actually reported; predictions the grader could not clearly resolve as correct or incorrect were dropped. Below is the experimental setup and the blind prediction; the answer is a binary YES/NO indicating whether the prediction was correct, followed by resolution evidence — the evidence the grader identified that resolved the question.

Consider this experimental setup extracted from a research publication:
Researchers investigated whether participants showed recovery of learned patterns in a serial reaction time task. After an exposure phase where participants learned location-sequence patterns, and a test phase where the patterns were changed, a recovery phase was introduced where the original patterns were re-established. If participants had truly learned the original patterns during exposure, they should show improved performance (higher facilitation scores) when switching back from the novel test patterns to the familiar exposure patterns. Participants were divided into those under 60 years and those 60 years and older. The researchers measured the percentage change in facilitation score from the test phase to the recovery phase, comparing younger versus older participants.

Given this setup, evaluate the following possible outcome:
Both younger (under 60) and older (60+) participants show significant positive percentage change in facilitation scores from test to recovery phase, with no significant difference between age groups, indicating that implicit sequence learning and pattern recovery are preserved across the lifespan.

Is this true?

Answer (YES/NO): NO